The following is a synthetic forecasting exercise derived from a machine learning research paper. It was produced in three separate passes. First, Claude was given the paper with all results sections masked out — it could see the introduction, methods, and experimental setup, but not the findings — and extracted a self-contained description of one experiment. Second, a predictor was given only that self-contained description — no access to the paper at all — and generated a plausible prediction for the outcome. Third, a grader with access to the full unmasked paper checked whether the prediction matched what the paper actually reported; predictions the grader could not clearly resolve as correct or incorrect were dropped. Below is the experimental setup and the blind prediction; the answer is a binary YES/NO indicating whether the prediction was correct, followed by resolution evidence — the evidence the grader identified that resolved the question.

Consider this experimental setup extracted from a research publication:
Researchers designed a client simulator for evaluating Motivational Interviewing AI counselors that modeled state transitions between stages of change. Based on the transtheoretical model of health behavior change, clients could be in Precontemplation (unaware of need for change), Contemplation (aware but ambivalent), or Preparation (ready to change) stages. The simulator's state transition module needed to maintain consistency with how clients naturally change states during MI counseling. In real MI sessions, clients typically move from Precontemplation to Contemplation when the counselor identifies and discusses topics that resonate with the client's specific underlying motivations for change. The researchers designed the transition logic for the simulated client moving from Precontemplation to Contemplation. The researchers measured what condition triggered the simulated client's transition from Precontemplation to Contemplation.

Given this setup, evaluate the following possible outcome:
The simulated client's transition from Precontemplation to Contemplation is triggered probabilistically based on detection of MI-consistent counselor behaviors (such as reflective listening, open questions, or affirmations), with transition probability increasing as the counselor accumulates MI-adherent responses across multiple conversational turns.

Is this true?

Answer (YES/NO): NO